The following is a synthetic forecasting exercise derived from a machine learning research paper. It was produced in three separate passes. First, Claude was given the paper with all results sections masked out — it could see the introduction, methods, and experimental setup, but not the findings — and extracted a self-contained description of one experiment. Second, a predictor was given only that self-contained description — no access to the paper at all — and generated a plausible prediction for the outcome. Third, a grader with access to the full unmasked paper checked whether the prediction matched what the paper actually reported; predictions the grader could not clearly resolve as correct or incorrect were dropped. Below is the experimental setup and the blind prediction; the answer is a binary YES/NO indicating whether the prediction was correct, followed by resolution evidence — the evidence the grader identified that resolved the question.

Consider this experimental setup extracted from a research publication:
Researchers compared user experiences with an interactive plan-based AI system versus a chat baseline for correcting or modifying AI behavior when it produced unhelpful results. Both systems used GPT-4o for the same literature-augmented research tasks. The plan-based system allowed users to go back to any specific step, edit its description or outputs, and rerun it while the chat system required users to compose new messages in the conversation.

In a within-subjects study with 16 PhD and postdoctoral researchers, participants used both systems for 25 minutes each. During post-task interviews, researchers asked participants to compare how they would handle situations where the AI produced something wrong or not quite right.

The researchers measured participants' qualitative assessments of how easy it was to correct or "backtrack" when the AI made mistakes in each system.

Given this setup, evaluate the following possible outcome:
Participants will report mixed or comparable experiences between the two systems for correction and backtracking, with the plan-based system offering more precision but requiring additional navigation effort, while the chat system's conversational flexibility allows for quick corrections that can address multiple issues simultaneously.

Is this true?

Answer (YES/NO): NO